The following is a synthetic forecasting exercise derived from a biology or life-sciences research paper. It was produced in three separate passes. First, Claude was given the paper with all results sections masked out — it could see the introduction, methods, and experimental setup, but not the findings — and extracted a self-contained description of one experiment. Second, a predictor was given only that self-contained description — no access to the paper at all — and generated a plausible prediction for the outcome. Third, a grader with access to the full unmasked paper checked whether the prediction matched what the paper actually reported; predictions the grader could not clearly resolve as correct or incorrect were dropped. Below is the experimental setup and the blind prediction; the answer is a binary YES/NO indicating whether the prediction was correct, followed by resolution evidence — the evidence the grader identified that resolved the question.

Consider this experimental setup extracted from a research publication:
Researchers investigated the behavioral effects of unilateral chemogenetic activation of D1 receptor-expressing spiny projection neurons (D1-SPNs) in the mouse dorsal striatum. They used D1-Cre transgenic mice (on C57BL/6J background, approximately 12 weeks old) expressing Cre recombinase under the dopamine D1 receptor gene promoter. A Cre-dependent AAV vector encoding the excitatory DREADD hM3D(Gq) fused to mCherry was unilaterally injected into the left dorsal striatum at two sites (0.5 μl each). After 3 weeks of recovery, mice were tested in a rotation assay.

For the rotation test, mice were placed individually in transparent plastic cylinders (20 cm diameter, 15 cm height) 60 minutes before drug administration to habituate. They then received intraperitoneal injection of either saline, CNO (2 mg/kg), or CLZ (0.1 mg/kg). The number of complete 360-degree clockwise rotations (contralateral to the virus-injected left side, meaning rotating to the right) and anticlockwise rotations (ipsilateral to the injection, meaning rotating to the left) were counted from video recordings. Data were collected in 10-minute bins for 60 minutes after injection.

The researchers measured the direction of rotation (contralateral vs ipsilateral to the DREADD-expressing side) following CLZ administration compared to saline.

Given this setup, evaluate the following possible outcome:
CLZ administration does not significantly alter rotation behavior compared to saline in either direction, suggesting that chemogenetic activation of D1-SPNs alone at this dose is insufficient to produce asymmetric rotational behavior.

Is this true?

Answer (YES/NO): NO